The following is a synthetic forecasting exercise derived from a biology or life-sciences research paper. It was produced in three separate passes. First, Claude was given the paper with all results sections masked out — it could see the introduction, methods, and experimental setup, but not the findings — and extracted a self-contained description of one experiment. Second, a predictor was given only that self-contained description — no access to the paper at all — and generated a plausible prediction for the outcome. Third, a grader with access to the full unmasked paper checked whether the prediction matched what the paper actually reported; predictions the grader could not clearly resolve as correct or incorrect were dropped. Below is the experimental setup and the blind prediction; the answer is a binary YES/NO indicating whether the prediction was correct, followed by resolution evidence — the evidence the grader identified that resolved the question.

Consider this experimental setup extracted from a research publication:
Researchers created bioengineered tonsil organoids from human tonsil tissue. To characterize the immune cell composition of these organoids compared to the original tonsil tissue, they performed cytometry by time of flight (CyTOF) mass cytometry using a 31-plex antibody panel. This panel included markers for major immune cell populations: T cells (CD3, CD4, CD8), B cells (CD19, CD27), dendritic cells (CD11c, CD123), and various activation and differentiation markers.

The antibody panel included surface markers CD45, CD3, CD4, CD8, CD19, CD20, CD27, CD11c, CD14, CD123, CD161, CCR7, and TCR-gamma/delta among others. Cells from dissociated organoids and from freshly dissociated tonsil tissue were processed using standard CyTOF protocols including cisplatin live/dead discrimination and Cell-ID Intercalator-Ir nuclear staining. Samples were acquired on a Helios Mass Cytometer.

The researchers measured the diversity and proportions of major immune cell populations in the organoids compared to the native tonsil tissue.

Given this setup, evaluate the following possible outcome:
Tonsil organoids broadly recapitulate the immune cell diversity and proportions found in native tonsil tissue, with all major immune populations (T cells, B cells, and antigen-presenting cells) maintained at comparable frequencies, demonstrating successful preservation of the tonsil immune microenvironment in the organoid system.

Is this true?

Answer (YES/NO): YES